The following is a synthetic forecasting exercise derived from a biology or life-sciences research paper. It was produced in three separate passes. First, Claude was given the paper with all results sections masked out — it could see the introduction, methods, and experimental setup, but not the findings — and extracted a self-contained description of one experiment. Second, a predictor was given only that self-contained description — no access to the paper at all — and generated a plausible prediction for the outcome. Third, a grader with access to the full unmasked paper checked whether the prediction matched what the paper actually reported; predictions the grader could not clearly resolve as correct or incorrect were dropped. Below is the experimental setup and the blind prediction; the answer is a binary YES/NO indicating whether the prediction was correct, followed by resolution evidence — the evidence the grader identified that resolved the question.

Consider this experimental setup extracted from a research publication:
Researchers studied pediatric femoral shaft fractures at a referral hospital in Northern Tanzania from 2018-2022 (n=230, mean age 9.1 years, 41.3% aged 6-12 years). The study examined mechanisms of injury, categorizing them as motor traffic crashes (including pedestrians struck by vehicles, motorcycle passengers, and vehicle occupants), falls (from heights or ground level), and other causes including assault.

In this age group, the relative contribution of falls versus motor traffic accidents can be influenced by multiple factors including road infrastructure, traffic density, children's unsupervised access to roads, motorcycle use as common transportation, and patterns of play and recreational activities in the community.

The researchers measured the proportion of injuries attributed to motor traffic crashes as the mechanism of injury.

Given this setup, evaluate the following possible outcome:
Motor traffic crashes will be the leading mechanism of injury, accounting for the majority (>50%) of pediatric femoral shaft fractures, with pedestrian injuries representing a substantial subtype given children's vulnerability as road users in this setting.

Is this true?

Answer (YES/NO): NO